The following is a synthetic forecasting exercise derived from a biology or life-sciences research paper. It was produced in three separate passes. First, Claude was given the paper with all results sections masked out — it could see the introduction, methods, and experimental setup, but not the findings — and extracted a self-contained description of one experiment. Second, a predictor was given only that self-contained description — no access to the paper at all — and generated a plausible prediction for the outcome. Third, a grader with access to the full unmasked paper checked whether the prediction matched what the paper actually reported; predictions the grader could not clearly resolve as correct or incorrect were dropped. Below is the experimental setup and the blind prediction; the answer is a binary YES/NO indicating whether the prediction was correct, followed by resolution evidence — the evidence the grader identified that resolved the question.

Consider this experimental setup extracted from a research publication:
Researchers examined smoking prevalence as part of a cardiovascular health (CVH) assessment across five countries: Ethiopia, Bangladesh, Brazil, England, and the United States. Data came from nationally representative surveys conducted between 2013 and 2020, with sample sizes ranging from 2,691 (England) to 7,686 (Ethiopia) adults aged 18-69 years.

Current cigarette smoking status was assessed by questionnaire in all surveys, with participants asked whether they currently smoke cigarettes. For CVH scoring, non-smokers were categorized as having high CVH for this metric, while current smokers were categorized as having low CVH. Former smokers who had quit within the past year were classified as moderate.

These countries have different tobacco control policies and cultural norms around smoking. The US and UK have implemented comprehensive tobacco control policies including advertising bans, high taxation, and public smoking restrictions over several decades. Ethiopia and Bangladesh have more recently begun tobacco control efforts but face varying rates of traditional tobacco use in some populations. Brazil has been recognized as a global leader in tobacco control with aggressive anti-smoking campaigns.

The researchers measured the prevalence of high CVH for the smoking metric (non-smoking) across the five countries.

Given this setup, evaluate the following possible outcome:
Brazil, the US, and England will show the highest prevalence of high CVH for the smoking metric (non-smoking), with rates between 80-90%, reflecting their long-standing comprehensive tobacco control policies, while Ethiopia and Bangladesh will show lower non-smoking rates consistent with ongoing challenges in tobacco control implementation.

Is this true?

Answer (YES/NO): NO